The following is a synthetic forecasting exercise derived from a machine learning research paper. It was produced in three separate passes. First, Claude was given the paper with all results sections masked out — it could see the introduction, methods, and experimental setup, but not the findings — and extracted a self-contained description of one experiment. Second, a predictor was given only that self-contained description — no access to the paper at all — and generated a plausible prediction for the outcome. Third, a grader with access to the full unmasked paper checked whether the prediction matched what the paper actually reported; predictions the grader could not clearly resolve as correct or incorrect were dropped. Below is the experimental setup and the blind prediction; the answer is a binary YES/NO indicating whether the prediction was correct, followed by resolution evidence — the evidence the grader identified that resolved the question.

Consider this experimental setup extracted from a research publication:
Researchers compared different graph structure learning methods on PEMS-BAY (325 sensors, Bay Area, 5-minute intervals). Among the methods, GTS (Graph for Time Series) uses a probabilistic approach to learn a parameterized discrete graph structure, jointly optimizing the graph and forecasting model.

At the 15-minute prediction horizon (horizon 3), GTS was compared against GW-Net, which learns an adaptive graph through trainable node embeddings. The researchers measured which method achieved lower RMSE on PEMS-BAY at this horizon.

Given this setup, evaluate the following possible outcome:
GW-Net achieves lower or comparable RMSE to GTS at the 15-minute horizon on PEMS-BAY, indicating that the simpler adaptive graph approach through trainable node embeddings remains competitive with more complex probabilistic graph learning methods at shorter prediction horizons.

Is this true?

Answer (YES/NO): NO